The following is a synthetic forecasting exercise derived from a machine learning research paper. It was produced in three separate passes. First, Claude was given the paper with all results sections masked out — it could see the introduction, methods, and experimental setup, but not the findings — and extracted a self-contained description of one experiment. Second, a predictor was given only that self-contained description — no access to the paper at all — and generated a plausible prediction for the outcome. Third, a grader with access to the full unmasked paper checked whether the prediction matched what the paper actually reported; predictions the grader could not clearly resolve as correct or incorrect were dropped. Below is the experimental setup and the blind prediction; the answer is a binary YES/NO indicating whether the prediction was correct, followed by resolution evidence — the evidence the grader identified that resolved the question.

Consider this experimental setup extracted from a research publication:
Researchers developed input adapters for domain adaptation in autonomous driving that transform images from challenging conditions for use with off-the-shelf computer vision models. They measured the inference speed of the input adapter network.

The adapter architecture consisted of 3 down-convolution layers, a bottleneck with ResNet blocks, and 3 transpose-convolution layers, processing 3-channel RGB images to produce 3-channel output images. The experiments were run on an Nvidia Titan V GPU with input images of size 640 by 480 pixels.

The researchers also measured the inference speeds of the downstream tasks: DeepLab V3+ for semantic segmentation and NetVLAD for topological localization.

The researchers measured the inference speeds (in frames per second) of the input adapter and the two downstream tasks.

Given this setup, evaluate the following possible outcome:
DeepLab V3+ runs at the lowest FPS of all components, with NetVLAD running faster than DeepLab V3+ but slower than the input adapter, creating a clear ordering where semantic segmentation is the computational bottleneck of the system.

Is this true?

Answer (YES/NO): NO